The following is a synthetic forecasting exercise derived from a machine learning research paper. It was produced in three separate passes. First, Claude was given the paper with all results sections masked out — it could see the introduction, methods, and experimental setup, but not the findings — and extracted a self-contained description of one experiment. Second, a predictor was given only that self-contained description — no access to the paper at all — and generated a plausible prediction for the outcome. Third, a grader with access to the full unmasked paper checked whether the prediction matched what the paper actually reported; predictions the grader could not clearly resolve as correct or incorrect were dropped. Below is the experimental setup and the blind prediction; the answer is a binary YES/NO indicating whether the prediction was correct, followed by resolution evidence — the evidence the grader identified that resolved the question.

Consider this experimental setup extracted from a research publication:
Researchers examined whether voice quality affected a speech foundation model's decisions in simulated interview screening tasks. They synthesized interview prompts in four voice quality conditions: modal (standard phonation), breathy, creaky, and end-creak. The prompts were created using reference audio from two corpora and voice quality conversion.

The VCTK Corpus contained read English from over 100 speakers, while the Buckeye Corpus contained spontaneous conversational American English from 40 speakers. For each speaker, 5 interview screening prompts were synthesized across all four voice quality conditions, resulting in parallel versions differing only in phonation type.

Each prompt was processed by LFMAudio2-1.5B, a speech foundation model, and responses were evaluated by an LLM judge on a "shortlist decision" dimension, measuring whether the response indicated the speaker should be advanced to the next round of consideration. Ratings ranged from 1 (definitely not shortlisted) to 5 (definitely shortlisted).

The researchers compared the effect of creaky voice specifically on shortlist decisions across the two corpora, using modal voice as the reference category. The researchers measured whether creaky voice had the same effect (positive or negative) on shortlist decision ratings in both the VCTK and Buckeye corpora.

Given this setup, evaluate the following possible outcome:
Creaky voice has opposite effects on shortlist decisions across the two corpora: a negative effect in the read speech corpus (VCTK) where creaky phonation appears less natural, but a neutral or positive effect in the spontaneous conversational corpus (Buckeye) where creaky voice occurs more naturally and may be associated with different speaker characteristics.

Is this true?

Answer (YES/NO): YES